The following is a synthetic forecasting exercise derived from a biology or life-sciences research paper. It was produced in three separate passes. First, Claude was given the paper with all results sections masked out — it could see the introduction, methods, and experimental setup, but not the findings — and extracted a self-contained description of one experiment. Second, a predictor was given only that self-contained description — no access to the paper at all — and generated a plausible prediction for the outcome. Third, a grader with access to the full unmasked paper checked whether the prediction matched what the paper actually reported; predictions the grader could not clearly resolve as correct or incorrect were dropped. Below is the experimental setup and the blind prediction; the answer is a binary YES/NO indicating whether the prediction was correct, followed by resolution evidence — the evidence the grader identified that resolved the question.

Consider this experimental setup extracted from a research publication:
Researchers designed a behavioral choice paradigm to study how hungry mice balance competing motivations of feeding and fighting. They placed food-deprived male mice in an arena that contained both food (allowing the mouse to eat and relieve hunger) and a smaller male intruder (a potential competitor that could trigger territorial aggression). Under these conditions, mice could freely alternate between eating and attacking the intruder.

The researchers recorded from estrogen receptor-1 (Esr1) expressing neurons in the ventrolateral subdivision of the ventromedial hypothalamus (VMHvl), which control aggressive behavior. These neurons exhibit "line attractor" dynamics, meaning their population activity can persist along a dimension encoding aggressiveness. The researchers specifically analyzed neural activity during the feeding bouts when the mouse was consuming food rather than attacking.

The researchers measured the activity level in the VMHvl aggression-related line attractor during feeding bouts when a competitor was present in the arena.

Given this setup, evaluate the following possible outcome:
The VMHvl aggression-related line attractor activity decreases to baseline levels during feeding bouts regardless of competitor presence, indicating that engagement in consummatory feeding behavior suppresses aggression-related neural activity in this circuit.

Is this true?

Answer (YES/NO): NO